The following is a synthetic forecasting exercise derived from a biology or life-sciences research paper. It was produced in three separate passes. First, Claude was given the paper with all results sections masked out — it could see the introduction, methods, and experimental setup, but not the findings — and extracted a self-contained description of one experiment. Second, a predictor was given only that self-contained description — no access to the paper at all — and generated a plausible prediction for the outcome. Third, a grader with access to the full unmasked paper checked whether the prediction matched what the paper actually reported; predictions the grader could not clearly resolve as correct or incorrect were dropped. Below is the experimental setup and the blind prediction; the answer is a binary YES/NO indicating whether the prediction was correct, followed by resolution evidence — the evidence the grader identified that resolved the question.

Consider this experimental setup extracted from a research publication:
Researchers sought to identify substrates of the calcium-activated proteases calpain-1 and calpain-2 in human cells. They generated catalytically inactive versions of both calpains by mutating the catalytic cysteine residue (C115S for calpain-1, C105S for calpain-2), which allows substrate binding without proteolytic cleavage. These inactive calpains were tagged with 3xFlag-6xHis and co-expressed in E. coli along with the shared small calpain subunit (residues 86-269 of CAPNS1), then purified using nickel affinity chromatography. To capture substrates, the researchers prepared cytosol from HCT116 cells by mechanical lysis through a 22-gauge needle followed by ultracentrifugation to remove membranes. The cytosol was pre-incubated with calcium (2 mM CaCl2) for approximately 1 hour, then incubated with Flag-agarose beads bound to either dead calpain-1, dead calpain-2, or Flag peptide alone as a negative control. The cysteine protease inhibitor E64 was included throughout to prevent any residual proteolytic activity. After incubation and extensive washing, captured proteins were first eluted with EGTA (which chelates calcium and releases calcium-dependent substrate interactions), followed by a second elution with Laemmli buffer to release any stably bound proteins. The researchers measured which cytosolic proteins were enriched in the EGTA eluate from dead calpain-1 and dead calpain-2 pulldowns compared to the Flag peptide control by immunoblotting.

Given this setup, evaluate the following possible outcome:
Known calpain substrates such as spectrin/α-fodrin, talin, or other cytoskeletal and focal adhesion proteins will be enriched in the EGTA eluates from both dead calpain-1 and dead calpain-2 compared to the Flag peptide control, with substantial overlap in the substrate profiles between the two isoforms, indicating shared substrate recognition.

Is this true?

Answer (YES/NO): YES